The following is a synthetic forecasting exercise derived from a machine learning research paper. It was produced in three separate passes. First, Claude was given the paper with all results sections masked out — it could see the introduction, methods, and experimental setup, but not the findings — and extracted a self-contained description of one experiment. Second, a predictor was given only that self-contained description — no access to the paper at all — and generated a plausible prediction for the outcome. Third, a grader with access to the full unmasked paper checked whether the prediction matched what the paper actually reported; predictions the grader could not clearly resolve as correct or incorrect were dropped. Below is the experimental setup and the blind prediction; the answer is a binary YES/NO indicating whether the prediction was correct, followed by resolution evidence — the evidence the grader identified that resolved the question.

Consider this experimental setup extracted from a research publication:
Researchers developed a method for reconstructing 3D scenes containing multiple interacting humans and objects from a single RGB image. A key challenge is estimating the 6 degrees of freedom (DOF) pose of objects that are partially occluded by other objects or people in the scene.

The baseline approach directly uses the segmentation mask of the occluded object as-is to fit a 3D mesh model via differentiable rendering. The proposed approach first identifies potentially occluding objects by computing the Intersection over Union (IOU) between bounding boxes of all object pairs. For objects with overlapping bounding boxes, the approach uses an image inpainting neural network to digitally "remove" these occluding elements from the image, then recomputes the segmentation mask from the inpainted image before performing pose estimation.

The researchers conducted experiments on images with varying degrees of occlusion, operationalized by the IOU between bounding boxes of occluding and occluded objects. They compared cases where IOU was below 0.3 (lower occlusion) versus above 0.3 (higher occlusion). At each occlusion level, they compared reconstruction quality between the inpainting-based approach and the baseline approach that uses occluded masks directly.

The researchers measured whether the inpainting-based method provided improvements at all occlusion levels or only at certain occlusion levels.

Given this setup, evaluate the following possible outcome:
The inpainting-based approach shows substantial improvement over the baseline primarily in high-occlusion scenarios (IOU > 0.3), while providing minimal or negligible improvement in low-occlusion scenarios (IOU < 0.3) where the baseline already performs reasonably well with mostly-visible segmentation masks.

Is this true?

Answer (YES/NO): YES